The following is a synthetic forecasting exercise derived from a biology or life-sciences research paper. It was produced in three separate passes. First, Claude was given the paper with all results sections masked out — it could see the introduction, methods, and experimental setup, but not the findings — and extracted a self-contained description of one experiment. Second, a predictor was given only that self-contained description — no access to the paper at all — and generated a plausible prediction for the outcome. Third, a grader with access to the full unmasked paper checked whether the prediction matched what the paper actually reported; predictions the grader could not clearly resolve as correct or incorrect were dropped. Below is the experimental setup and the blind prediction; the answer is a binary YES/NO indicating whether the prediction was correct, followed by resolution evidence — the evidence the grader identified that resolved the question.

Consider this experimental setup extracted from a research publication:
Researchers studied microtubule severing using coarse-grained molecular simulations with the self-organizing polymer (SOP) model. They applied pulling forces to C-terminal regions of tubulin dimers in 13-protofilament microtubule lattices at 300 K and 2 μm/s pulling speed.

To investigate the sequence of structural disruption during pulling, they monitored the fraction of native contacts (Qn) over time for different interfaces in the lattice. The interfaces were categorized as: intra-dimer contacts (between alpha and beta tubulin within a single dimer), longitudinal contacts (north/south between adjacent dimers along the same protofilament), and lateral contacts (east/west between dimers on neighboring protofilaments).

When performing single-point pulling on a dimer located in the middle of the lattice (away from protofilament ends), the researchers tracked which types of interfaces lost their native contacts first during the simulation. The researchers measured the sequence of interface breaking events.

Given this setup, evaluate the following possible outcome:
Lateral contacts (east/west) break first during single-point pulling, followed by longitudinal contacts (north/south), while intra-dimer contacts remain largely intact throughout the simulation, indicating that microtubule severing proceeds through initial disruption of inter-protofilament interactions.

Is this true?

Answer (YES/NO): NO